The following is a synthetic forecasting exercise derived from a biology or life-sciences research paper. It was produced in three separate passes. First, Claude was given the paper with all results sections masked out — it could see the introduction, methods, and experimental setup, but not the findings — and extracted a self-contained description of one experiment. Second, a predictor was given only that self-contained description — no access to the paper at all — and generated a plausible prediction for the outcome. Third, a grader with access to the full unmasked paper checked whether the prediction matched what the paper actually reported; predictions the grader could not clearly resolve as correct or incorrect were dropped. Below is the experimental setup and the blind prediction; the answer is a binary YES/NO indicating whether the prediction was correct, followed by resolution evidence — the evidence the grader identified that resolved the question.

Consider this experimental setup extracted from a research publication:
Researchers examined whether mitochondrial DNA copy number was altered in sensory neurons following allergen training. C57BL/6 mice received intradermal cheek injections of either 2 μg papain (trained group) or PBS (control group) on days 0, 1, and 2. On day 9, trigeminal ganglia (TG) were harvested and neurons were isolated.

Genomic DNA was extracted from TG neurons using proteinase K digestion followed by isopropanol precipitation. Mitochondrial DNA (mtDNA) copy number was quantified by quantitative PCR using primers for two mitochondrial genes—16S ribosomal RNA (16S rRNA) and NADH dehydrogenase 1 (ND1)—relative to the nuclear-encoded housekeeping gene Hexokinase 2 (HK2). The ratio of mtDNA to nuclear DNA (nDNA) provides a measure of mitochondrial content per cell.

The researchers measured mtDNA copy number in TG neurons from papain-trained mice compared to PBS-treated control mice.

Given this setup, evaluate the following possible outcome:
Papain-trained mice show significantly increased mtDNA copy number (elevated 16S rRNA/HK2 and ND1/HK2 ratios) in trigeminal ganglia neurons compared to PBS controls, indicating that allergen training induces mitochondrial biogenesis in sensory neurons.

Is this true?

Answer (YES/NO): YES